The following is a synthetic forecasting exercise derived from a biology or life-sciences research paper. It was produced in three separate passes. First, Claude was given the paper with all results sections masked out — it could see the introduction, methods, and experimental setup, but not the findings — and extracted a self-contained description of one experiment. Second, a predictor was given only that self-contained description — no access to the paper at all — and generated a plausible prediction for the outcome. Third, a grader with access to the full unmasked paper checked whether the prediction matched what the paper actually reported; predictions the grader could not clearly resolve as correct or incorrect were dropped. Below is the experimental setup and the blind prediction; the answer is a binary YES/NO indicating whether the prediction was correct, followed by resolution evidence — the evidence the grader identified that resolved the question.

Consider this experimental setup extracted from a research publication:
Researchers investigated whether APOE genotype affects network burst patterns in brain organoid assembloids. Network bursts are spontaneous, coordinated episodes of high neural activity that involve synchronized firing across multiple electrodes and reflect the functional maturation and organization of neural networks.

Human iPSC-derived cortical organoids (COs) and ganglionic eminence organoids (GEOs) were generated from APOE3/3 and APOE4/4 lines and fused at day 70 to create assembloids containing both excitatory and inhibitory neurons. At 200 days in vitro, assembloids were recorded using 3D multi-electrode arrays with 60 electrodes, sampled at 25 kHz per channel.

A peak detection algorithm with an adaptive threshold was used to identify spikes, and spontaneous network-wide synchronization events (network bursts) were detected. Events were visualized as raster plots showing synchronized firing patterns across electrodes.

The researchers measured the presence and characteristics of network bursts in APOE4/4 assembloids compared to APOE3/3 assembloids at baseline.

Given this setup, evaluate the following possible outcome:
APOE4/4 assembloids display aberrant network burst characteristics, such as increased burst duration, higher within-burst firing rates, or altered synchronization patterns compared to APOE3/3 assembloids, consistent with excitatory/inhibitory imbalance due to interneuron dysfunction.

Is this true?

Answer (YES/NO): YES